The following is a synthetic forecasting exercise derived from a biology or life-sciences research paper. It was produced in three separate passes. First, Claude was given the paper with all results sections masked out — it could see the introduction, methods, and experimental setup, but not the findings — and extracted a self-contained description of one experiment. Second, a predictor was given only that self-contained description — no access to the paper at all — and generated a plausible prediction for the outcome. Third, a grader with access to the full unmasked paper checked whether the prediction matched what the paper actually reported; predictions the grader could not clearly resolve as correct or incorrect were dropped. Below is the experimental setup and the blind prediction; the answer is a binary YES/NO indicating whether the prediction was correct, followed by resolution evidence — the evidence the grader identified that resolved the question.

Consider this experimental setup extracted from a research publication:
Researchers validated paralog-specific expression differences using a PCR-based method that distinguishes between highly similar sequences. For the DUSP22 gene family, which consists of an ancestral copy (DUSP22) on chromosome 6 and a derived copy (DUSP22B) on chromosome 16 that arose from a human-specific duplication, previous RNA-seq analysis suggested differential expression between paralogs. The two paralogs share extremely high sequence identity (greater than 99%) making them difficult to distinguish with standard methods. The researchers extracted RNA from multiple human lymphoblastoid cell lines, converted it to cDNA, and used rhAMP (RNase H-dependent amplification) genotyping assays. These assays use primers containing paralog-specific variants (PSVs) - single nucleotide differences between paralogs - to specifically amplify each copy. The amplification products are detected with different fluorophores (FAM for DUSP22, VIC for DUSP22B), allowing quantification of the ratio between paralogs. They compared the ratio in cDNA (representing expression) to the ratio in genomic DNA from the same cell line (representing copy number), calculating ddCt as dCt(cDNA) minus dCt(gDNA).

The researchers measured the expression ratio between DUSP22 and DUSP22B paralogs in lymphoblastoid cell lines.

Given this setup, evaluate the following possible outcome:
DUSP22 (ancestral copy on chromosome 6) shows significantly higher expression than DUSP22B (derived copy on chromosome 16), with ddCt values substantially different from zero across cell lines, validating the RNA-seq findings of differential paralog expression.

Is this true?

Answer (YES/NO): YES